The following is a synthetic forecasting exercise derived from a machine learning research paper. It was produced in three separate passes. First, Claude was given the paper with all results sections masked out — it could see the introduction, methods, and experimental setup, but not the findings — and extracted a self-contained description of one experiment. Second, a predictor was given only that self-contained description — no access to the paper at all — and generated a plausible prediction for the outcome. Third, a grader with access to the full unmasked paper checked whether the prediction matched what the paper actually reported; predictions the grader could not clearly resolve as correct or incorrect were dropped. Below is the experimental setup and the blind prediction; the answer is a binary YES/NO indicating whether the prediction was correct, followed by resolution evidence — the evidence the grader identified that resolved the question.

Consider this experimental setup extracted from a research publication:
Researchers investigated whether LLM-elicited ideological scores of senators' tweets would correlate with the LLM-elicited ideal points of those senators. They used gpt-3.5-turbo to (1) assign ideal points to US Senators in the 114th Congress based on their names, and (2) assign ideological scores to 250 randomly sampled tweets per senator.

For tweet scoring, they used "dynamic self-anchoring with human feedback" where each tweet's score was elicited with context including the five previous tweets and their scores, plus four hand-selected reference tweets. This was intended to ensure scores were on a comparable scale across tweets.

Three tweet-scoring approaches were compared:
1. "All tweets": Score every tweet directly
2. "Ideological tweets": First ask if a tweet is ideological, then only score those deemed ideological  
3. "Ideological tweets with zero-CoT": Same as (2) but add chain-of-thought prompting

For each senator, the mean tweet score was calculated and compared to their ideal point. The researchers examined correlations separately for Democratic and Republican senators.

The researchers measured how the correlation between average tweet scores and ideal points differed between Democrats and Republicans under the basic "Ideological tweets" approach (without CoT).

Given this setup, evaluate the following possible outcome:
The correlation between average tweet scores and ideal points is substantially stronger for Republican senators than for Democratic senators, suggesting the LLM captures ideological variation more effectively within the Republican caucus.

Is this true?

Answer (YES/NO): NO